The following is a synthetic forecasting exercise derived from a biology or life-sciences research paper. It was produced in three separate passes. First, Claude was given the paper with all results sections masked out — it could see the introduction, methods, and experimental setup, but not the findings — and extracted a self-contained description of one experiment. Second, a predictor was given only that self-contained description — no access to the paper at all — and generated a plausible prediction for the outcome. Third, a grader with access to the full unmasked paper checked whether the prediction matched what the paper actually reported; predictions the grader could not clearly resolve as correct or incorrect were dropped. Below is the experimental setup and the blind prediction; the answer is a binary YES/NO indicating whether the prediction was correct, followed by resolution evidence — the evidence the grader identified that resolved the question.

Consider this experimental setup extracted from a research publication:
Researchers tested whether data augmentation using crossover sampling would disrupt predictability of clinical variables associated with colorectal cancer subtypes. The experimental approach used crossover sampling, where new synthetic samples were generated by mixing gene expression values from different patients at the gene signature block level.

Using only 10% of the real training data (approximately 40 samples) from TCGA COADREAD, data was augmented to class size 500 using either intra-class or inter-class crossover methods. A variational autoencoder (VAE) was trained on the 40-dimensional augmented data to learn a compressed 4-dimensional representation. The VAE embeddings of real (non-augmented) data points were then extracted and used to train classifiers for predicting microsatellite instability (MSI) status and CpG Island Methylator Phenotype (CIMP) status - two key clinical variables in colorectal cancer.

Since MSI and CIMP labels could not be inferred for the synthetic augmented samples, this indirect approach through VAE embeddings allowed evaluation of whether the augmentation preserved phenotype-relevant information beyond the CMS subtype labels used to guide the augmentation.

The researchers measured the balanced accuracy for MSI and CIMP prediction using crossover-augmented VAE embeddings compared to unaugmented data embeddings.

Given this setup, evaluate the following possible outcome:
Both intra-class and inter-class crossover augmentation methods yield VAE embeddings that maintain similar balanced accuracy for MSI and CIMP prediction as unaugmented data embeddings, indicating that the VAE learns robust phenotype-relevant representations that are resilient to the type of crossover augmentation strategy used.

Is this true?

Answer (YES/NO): NO